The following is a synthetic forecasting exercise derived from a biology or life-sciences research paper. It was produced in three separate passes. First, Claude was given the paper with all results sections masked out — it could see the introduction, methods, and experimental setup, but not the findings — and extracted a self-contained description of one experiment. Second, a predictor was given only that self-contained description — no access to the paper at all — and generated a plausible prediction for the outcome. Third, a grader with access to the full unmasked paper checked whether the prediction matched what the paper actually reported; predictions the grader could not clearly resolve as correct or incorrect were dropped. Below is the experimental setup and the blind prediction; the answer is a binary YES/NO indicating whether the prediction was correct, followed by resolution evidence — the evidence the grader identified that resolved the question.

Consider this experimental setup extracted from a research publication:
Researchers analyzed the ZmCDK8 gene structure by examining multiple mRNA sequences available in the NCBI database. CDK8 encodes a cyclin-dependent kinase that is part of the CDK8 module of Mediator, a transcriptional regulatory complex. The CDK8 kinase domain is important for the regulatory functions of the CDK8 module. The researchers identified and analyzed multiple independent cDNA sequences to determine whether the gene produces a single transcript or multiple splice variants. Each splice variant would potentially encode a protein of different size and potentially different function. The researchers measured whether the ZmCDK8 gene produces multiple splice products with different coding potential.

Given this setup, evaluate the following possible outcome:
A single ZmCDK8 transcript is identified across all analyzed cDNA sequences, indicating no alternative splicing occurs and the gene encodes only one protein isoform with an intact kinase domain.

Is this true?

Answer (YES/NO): NO